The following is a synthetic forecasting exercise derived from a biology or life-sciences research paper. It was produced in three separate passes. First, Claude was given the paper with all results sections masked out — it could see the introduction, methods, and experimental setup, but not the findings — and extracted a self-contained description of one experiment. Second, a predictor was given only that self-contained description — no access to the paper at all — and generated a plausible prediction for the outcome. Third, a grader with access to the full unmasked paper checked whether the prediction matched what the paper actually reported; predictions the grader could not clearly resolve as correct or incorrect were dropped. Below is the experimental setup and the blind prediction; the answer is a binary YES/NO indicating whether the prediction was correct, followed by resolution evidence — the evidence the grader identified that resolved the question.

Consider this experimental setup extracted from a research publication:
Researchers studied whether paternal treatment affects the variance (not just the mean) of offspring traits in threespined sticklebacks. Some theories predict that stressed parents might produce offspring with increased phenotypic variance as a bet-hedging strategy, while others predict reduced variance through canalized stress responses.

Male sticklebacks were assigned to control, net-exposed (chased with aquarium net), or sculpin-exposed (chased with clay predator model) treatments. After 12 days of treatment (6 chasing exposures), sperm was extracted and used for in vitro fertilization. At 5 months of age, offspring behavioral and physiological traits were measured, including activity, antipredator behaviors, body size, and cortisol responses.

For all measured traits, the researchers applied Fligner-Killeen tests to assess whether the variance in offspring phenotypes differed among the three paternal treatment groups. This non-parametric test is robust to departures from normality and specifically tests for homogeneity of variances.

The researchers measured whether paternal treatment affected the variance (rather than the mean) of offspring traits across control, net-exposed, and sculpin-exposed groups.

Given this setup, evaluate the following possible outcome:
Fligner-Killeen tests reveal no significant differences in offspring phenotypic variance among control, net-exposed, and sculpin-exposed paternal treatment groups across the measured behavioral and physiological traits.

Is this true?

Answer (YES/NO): NO